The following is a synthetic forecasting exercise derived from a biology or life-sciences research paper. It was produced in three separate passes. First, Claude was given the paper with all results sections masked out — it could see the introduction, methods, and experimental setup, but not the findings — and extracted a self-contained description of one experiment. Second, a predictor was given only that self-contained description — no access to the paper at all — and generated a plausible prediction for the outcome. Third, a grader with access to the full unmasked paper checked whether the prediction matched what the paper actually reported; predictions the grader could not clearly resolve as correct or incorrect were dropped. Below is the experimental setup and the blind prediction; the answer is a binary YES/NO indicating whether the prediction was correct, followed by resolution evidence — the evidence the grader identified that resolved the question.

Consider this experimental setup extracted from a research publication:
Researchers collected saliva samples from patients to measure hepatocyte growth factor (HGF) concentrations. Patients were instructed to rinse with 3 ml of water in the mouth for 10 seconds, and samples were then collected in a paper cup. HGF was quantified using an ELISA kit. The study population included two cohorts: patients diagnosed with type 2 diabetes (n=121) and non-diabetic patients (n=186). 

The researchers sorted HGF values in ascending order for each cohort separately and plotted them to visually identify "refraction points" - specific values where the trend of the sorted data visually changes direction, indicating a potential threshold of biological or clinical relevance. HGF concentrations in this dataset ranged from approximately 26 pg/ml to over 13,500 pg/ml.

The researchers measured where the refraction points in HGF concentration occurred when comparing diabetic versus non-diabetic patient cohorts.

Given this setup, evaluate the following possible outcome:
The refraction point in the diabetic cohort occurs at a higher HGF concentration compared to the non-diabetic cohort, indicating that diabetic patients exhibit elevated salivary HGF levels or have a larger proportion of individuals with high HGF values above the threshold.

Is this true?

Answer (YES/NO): NO